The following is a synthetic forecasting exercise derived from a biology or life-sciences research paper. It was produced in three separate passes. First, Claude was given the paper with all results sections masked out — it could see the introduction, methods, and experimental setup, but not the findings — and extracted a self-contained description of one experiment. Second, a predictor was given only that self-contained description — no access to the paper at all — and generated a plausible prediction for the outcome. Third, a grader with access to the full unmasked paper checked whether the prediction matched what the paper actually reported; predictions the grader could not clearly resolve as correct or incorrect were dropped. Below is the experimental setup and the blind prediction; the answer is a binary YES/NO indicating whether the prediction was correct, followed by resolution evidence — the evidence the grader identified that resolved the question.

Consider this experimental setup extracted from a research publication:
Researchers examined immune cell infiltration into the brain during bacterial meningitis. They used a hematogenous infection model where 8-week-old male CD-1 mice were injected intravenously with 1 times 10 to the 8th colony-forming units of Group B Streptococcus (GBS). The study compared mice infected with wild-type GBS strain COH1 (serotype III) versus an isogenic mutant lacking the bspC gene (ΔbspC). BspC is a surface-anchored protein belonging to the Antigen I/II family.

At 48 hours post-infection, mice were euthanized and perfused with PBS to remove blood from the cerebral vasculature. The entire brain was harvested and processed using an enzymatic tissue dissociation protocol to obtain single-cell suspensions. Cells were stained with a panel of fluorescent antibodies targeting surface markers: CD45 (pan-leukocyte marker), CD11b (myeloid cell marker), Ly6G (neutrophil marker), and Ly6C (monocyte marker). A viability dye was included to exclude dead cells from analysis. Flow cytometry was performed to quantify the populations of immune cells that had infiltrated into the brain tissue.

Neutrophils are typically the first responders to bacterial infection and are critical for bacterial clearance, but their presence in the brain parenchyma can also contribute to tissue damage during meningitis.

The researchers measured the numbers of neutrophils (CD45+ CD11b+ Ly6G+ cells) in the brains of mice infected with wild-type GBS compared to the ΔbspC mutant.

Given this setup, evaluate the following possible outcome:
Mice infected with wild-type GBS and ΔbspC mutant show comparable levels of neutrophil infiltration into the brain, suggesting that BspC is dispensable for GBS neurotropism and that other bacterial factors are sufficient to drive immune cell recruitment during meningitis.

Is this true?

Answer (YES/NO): NO